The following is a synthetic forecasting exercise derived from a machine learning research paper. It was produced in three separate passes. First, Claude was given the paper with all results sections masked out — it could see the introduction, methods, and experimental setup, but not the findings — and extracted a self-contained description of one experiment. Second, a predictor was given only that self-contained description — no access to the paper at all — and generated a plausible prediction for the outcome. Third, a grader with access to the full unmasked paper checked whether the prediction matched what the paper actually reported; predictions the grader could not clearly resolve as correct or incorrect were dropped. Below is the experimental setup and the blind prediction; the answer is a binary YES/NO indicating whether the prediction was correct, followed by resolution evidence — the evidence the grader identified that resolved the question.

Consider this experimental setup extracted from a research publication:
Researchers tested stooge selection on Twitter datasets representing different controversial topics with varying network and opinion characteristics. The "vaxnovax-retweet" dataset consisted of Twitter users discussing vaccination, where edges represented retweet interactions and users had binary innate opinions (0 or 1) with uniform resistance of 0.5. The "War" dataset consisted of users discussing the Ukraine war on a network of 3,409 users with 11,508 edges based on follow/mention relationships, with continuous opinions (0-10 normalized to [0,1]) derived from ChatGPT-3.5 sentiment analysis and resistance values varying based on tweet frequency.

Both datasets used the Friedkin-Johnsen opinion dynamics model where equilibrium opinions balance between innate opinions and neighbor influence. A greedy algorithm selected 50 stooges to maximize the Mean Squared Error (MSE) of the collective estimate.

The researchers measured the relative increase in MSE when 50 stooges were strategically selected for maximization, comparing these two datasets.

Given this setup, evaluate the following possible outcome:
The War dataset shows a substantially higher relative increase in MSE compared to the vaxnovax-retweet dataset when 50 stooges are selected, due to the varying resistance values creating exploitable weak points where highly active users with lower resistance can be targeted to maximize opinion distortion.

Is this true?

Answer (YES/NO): YES